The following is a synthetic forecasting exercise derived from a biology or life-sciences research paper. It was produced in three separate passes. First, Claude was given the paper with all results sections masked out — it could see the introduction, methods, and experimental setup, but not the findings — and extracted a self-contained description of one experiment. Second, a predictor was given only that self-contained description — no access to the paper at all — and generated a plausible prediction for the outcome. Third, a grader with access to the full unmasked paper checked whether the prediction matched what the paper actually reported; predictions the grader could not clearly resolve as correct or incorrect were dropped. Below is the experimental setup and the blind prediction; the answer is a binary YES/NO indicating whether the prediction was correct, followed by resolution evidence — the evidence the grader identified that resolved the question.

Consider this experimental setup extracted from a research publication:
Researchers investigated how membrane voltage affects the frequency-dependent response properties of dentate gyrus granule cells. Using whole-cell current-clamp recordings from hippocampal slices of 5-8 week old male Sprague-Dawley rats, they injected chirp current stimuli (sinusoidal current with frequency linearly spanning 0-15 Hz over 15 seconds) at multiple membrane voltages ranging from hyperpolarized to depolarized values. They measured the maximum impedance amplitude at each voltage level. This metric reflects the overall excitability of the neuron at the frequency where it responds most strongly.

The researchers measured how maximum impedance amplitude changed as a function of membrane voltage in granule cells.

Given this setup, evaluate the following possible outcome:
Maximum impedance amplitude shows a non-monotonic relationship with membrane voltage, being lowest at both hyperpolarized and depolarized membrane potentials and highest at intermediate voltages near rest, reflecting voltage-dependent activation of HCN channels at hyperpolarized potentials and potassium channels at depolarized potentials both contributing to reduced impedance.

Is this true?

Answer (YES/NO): NO